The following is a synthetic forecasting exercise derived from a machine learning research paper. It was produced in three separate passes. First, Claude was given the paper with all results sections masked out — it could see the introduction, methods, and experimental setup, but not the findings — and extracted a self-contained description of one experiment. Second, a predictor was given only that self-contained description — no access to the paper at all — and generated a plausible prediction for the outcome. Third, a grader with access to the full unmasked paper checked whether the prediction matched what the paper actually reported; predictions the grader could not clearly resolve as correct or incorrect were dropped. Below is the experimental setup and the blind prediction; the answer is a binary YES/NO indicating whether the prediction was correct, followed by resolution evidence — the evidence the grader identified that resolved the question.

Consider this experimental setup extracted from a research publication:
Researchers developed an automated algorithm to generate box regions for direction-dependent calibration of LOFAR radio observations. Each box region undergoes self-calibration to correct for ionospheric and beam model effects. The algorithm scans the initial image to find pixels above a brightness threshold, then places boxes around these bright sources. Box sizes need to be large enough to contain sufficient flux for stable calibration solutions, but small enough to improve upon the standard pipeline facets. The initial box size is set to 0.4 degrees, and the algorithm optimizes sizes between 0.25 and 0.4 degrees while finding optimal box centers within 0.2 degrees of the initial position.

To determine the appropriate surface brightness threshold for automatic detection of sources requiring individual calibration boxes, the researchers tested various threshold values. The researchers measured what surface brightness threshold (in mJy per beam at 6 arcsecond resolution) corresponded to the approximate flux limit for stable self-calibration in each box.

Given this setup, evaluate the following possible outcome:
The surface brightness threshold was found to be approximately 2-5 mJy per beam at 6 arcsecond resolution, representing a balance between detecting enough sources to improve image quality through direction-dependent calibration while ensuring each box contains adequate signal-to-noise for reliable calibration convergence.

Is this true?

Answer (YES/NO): NO